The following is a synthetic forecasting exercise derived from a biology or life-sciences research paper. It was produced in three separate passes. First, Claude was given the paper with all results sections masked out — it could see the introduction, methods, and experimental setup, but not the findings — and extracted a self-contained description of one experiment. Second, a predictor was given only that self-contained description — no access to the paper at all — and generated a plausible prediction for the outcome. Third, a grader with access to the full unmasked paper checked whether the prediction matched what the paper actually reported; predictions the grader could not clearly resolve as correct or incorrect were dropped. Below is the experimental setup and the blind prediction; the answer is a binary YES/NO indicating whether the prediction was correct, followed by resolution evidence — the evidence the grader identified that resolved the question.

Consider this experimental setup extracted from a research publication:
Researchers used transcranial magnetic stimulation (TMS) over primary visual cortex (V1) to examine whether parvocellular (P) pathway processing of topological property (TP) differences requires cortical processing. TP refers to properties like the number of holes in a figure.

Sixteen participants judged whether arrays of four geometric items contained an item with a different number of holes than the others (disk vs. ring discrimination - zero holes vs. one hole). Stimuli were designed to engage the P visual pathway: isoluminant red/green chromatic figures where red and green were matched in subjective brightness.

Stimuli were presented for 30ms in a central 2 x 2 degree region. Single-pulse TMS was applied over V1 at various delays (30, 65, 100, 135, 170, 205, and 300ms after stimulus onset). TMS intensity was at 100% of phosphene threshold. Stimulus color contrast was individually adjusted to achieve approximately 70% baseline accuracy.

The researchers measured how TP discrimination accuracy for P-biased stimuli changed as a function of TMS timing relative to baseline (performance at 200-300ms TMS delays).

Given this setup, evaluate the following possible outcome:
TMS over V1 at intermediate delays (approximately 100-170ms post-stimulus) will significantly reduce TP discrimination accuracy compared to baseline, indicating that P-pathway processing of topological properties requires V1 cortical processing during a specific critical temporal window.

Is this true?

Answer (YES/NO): YES